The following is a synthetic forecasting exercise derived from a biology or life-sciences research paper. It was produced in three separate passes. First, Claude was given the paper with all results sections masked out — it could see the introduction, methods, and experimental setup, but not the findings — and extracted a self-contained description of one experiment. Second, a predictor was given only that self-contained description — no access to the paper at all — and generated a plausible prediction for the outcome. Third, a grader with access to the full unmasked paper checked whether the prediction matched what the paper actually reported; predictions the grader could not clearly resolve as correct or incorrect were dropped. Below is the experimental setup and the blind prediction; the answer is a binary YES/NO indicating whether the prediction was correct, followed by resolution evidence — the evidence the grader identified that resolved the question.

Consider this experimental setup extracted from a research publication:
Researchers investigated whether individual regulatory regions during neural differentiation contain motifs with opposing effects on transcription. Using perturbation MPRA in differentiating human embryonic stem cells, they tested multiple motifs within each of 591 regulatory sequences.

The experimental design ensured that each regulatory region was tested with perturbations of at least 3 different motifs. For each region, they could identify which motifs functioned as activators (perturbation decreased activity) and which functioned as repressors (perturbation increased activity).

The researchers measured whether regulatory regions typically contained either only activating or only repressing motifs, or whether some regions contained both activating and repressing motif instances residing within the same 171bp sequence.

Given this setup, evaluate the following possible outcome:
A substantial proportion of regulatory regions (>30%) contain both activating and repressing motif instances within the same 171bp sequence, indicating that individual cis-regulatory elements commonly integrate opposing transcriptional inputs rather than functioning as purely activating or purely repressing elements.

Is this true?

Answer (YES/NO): YES